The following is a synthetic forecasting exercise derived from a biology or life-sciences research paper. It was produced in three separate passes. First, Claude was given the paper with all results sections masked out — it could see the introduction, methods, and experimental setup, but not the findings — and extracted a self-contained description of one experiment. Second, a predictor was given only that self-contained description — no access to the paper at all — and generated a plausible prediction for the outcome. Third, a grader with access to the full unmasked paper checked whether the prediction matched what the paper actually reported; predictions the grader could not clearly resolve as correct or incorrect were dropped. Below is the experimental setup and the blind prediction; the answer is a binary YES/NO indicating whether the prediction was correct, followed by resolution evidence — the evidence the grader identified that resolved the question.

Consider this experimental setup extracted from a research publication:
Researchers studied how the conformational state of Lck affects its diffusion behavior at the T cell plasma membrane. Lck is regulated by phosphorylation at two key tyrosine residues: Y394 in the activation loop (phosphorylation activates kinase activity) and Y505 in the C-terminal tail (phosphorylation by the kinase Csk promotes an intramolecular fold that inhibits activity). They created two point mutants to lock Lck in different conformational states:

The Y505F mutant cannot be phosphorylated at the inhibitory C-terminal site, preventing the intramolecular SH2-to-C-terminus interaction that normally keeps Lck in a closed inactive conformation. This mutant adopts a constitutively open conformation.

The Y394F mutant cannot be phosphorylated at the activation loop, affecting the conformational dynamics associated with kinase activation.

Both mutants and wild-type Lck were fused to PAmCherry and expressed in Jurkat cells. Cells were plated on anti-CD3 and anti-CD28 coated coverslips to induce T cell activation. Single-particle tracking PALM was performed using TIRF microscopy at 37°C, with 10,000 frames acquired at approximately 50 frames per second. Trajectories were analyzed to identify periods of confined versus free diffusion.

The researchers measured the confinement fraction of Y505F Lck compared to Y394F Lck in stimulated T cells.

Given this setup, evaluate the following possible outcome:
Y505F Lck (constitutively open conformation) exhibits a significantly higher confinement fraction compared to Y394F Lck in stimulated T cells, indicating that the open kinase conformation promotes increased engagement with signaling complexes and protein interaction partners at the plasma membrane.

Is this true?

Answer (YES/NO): YES